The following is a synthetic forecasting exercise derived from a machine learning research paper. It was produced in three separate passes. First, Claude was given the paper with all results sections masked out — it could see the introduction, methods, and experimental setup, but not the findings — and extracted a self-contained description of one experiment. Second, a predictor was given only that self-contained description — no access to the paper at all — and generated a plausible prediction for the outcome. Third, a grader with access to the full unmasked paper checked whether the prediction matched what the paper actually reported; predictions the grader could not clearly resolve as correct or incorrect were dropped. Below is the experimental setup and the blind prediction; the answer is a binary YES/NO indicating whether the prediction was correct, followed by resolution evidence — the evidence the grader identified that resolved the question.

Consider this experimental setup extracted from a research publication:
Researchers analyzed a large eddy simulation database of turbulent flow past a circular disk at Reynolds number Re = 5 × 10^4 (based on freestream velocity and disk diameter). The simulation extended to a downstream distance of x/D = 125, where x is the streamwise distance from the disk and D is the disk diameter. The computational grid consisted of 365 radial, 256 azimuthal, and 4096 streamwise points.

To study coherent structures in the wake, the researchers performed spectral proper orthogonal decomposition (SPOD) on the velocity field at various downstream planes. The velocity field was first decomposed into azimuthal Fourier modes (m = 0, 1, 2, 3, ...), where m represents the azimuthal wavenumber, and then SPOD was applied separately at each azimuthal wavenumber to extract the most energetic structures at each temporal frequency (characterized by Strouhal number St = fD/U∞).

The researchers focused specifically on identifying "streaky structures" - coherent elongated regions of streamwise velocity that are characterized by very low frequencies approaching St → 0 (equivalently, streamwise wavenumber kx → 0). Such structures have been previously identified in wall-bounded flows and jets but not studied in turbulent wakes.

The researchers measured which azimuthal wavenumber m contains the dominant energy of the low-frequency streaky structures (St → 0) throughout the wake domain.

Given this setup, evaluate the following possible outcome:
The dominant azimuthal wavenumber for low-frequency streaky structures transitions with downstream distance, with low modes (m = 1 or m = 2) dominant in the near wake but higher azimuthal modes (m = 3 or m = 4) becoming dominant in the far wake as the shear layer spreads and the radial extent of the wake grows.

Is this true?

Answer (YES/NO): NO